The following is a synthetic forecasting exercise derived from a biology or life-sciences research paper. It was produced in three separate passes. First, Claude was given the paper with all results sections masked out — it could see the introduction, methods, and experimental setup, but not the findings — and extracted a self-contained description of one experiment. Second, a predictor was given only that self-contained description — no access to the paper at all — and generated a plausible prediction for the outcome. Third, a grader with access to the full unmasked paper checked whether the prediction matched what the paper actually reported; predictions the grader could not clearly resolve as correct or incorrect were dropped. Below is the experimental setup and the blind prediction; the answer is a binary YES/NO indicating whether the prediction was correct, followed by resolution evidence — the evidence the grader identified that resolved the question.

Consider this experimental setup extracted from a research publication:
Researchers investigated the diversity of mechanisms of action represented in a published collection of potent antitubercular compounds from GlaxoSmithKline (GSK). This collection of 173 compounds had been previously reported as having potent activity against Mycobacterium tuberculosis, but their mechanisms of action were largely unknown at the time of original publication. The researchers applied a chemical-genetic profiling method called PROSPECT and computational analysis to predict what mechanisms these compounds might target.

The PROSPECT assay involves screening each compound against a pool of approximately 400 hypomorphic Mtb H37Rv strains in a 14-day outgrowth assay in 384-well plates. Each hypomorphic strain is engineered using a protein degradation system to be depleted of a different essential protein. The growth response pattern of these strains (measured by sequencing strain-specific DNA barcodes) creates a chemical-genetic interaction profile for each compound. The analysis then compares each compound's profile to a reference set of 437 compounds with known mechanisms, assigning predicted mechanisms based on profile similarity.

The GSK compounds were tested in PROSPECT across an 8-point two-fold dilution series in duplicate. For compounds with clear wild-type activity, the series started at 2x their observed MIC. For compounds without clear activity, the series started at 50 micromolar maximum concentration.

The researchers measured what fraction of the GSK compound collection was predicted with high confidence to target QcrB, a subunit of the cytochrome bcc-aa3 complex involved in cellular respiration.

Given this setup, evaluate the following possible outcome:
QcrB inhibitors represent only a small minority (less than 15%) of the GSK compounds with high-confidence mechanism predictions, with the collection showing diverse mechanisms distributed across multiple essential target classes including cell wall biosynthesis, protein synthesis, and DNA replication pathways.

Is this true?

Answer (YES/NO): NO